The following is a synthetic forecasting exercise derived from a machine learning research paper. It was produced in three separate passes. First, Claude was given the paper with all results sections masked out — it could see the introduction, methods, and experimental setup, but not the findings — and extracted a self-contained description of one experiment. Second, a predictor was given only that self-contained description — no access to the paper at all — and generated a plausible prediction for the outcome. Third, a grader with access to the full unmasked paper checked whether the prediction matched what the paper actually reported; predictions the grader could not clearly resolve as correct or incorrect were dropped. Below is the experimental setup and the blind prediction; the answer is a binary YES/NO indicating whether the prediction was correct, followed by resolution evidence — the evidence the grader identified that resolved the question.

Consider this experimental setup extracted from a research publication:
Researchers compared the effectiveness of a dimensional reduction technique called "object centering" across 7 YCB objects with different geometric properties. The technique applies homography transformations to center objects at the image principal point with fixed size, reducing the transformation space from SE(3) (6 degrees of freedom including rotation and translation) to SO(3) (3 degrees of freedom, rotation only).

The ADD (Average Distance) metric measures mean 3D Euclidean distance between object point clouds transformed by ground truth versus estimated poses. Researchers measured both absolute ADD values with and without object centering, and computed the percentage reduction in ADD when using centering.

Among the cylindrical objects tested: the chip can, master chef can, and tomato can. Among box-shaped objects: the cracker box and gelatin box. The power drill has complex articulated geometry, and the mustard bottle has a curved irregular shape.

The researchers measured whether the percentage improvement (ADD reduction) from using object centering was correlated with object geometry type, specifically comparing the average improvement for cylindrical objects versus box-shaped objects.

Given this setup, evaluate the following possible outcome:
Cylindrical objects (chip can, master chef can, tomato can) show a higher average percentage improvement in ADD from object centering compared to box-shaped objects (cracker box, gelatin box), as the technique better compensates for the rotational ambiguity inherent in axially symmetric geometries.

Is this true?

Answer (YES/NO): NO